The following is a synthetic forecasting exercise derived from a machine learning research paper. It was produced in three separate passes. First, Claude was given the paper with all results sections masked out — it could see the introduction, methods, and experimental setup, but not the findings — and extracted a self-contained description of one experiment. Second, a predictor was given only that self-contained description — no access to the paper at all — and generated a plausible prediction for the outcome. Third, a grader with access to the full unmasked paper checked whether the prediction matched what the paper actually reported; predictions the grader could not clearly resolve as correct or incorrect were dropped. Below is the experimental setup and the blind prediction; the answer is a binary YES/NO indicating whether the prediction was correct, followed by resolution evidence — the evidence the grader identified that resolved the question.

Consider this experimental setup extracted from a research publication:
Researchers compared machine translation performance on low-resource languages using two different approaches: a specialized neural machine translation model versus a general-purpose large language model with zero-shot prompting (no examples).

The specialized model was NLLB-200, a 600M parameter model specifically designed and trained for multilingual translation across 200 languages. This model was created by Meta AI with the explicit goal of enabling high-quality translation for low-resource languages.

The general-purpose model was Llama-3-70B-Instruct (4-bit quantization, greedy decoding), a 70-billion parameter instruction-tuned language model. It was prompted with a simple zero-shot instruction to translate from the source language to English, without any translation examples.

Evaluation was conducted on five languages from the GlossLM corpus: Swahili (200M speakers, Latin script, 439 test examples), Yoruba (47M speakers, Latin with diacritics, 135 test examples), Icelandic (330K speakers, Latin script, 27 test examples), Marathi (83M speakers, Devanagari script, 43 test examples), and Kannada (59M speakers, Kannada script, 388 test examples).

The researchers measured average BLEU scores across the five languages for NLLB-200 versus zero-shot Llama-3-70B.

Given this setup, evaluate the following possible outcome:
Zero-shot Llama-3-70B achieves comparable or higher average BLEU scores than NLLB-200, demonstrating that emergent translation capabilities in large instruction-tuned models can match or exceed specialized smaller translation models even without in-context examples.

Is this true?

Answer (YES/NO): YES